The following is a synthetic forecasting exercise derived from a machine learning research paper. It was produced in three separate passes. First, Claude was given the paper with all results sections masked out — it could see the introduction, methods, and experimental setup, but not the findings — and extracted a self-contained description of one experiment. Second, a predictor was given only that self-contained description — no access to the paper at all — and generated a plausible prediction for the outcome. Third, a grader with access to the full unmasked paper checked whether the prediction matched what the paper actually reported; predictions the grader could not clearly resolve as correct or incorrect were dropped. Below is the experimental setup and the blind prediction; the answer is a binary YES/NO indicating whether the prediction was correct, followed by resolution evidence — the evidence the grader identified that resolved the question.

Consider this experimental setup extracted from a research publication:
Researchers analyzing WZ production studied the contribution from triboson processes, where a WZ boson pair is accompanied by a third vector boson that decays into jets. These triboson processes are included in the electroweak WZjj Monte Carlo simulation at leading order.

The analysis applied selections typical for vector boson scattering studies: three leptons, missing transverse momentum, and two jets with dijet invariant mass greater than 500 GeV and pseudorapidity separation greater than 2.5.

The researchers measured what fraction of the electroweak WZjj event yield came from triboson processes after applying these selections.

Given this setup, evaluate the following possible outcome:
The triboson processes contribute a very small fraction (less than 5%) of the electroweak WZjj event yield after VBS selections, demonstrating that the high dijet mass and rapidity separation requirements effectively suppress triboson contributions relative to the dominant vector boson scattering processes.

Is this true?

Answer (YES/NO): YES